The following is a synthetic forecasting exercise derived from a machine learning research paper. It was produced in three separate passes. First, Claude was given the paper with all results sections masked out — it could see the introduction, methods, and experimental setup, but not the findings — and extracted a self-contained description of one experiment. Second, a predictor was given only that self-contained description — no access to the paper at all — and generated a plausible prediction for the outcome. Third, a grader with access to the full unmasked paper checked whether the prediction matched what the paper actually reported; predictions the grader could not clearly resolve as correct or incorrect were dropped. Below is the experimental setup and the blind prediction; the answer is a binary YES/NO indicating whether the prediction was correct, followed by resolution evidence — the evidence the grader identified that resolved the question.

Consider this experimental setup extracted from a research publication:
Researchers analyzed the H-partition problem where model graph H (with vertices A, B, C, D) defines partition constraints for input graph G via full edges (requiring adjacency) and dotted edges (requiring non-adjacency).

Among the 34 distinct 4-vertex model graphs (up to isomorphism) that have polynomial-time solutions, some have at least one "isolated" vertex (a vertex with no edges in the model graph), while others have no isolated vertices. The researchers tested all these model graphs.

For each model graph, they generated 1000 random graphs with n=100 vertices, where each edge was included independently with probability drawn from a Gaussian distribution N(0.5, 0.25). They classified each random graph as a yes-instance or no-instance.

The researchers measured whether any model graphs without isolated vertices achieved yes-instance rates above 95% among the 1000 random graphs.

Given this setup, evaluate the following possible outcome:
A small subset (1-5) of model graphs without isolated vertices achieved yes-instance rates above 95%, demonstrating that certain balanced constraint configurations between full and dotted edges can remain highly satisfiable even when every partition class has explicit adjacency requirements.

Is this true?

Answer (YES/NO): YES